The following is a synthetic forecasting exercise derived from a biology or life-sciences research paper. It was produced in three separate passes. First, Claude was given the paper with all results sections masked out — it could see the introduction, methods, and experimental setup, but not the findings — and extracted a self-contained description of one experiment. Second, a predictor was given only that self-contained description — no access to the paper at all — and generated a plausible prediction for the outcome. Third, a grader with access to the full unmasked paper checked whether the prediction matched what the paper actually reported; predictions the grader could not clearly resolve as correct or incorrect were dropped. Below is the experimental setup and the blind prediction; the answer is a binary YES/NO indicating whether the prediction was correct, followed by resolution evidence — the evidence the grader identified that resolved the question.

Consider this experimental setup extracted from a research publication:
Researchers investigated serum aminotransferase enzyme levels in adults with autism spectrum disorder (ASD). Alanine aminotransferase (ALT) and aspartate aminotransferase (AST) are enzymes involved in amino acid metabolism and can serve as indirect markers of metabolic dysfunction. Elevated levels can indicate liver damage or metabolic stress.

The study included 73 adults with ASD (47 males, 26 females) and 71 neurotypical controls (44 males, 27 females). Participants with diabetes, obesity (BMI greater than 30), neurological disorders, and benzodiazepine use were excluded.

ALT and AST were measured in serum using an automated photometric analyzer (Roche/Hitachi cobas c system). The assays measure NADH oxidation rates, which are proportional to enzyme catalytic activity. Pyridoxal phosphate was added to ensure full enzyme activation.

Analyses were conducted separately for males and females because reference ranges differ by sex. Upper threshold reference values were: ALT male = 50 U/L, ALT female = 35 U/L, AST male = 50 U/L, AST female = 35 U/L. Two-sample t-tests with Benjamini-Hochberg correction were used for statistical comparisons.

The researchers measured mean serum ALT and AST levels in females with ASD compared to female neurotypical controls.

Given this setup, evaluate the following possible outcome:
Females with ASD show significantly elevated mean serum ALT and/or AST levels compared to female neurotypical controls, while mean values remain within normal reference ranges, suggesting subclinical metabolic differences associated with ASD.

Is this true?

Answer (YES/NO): NO